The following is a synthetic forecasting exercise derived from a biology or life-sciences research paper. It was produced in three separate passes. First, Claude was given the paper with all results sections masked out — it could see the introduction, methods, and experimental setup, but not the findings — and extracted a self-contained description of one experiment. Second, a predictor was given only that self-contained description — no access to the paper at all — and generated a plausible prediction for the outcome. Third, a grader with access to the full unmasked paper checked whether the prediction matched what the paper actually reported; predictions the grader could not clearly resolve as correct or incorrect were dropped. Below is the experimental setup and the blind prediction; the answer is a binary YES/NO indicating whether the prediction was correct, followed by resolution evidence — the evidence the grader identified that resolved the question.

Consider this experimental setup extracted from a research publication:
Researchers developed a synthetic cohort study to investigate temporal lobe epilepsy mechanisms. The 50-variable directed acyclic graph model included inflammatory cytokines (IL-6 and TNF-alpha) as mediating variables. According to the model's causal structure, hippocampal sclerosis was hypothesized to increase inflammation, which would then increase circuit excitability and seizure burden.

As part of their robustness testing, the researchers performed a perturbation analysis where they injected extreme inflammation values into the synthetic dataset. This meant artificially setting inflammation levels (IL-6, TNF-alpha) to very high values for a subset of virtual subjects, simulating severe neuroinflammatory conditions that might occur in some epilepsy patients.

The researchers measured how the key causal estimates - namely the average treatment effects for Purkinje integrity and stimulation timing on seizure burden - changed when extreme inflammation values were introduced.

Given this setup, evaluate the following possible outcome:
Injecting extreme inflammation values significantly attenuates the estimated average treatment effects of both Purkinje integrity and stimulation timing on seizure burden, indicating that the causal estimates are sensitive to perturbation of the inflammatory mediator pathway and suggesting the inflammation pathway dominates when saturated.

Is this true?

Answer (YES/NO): NO